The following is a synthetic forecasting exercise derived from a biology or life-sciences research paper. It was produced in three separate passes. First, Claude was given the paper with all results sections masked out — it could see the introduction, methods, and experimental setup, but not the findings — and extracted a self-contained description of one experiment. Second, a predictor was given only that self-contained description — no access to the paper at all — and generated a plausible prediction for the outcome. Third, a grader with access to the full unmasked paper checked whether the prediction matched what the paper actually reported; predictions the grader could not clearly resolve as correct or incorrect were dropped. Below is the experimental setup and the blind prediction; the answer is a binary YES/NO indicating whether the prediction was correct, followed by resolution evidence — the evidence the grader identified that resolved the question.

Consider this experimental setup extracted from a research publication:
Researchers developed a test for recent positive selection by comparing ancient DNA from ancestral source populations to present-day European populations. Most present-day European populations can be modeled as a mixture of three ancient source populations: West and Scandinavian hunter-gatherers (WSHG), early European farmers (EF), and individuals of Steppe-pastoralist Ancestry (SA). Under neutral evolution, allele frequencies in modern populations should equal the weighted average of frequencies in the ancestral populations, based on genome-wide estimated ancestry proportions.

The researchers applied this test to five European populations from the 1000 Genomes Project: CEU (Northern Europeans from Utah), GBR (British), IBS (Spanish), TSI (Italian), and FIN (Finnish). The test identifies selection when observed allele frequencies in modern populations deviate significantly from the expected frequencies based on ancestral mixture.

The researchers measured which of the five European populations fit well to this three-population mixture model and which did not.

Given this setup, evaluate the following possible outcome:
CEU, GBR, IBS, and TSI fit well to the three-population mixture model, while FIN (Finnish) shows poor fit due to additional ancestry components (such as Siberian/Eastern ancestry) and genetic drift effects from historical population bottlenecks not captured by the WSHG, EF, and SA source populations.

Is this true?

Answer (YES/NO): NO